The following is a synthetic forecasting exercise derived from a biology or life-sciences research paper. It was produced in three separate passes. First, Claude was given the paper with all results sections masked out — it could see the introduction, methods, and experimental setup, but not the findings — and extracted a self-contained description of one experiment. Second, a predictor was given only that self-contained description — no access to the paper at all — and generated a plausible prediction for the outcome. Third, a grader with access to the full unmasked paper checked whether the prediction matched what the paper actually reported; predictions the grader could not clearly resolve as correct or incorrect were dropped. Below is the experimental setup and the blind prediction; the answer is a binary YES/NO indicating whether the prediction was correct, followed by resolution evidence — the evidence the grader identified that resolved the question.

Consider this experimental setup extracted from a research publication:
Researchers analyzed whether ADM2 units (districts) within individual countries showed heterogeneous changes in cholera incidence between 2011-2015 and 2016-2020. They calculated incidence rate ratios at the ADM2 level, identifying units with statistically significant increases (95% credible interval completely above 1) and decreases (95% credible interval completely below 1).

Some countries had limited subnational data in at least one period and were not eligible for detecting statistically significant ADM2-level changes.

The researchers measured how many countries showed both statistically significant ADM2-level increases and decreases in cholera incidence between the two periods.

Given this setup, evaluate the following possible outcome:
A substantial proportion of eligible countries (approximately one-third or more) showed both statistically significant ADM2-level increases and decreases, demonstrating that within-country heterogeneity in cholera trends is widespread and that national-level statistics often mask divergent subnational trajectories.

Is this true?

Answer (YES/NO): YES